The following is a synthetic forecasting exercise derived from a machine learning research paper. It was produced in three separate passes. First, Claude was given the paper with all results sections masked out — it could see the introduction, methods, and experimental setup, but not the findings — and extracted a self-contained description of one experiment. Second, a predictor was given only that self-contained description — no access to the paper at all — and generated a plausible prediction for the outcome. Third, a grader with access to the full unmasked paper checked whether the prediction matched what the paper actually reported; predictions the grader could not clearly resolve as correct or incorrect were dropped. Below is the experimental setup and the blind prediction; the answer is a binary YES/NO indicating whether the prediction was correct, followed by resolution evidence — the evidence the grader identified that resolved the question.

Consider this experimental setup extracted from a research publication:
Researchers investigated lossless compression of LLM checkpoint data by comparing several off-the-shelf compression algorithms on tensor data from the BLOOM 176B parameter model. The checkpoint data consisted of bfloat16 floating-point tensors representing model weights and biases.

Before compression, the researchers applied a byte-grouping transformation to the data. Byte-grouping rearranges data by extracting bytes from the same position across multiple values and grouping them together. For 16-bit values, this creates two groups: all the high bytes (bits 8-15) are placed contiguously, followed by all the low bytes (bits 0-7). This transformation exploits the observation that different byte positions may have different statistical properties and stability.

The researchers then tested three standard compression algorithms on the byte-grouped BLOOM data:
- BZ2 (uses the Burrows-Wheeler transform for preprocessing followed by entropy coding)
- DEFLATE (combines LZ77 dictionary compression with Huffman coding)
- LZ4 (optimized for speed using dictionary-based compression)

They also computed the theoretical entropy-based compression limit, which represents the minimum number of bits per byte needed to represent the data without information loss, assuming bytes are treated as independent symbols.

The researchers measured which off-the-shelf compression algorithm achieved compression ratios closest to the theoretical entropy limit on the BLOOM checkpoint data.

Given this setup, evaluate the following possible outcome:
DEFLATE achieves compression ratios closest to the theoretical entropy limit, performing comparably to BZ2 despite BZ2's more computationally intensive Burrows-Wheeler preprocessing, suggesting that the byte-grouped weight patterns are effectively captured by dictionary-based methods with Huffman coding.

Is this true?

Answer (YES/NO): NO